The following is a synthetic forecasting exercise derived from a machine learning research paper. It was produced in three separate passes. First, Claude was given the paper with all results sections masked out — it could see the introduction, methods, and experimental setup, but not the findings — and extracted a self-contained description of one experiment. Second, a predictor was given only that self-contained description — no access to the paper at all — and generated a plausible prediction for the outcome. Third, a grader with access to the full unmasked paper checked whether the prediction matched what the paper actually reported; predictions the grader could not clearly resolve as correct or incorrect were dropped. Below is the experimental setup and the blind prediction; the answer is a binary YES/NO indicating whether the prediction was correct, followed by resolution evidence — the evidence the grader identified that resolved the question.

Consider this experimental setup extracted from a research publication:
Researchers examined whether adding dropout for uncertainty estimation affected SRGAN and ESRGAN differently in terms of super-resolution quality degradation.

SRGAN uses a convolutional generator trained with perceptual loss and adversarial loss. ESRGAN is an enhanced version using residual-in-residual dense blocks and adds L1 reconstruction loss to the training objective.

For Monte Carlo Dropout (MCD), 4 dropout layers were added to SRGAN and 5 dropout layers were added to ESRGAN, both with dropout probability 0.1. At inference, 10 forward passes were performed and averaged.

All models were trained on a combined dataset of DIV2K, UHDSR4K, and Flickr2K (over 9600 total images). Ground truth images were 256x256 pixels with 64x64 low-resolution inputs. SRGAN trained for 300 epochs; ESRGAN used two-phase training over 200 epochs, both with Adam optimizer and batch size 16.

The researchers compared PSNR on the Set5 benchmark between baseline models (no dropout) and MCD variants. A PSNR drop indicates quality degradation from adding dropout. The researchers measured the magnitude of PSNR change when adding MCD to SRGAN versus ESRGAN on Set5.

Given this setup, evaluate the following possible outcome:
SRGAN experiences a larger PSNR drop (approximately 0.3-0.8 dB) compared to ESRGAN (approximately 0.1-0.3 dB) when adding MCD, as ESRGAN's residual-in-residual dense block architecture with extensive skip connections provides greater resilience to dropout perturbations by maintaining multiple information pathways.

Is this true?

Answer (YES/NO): NO